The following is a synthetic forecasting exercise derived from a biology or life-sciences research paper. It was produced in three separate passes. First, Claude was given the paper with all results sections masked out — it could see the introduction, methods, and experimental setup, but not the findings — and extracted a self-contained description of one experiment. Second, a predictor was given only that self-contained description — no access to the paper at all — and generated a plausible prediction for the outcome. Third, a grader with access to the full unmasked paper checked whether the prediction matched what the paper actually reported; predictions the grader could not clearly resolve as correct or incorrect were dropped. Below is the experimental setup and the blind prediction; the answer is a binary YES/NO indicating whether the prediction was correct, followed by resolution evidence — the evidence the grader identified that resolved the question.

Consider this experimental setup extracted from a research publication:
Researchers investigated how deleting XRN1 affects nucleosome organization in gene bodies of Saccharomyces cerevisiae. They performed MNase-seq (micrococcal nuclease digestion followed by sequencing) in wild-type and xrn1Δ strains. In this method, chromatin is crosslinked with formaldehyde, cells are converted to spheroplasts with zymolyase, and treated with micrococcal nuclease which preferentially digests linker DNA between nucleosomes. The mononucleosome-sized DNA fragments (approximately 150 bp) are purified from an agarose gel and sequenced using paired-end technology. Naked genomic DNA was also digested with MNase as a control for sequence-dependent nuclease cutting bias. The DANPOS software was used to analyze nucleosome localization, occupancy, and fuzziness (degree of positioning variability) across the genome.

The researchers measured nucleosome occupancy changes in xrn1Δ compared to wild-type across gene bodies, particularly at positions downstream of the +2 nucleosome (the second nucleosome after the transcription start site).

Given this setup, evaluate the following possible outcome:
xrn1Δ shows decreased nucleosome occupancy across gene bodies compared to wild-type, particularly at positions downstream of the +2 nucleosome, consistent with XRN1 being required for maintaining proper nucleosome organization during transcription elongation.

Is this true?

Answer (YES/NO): YES